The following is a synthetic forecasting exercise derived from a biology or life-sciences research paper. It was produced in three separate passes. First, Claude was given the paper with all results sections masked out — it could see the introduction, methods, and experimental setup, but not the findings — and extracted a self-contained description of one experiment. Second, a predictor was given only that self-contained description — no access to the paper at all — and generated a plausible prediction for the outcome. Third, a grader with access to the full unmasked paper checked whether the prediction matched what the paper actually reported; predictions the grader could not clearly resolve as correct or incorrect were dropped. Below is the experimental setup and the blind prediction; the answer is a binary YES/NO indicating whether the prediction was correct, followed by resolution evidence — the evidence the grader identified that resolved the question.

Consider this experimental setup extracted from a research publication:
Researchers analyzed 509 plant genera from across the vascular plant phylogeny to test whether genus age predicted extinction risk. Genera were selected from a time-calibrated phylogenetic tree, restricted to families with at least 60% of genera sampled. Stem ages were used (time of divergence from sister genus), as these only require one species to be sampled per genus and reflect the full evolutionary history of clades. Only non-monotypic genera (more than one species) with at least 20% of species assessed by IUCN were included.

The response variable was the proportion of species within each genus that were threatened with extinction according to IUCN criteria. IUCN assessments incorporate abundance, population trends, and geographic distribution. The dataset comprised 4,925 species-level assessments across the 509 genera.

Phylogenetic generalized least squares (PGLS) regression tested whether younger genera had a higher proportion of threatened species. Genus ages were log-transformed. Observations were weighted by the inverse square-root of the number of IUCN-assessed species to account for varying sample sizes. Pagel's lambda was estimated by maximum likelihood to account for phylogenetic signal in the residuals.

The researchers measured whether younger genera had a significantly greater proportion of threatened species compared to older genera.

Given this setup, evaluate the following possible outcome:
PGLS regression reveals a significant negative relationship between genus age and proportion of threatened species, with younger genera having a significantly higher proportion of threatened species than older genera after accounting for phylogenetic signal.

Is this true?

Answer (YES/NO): YES